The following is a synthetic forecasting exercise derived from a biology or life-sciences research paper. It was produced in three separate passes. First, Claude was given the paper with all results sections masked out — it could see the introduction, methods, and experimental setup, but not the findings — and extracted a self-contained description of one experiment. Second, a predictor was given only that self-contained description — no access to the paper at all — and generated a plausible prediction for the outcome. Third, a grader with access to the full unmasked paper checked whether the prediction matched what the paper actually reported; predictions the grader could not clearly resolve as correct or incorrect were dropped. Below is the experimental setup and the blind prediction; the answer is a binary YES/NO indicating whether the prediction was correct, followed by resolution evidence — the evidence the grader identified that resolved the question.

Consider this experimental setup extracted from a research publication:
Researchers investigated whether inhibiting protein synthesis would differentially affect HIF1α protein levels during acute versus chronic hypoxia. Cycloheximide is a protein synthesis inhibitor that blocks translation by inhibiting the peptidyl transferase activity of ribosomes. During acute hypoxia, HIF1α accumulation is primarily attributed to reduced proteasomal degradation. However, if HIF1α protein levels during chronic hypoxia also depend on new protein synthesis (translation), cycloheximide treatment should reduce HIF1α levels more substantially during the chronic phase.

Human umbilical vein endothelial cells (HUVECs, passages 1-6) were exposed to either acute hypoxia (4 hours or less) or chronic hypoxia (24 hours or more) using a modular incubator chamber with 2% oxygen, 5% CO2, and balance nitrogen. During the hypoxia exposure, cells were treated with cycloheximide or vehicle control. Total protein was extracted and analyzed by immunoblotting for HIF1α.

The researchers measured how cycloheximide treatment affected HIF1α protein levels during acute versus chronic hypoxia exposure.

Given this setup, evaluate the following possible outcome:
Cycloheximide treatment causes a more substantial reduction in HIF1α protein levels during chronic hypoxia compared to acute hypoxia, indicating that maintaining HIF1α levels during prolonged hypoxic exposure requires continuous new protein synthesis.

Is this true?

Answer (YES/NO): YES